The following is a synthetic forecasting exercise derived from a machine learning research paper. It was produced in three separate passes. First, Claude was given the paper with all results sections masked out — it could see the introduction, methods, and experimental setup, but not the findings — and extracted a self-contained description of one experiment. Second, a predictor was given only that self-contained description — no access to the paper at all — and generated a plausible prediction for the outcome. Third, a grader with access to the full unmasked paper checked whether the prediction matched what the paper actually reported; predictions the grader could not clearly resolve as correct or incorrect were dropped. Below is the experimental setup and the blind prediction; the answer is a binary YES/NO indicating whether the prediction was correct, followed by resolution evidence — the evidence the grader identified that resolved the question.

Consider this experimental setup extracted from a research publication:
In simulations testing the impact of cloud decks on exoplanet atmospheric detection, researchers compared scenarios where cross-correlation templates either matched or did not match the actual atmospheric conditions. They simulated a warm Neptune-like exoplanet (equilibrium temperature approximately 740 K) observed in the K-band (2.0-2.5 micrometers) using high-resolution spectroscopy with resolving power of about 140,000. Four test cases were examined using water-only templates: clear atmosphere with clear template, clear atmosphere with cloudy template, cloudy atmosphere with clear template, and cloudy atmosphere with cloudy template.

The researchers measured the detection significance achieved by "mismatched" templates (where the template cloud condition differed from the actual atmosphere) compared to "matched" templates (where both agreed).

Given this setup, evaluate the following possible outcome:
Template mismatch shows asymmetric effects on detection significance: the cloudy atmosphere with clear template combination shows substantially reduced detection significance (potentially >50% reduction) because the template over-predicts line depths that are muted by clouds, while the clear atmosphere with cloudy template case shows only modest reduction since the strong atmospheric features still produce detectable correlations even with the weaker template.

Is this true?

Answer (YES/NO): NO